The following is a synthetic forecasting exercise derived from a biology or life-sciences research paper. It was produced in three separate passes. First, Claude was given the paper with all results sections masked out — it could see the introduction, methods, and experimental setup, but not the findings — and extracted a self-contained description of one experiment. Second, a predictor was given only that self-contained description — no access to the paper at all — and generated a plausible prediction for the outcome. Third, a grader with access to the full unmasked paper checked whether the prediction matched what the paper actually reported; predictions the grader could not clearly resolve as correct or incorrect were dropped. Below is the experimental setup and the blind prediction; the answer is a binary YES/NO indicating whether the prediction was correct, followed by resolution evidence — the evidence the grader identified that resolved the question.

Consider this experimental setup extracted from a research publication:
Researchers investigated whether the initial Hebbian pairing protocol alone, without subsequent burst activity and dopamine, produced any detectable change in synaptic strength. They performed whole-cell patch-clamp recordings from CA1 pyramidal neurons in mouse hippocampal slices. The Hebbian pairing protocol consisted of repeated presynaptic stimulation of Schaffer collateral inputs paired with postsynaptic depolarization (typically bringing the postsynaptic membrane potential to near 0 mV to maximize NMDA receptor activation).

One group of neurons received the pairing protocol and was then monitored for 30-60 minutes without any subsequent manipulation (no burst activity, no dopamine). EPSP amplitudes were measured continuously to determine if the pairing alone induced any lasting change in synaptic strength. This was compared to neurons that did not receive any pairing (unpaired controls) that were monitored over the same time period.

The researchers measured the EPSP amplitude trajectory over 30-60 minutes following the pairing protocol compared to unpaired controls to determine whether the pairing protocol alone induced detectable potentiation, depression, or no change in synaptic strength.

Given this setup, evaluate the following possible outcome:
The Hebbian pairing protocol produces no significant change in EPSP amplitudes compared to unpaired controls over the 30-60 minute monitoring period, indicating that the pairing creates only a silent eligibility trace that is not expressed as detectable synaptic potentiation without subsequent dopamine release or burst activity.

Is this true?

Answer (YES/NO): NO